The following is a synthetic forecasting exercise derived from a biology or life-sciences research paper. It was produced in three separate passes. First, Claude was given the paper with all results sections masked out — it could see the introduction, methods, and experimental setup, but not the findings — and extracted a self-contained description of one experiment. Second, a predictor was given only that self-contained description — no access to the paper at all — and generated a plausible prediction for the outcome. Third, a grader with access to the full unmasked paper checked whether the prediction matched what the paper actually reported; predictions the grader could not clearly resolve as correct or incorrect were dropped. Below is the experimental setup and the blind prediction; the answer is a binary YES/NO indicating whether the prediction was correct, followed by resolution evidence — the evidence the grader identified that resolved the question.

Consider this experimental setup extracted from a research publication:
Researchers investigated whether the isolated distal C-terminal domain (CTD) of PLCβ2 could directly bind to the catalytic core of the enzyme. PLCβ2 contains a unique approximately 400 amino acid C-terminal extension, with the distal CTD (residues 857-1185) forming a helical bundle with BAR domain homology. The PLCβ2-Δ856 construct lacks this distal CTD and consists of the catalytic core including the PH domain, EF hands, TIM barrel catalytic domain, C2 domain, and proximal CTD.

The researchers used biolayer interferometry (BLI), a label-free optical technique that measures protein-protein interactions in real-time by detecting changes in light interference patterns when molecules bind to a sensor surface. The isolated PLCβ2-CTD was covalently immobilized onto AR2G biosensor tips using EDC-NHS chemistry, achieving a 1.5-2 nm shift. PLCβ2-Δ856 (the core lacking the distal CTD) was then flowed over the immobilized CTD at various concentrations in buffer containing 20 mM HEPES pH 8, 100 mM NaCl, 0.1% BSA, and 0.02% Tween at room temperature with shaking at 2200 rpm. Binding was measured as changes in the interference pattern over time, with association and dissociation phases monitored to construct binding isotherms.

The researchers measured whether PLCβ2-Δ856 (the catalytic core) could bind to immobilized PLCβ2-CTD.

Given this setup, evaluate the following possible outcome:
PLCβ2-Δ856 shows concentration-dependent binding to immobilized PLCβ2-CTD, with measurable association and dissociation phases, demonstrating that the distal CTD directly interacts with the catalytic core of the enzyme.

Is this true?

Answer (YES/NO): YES